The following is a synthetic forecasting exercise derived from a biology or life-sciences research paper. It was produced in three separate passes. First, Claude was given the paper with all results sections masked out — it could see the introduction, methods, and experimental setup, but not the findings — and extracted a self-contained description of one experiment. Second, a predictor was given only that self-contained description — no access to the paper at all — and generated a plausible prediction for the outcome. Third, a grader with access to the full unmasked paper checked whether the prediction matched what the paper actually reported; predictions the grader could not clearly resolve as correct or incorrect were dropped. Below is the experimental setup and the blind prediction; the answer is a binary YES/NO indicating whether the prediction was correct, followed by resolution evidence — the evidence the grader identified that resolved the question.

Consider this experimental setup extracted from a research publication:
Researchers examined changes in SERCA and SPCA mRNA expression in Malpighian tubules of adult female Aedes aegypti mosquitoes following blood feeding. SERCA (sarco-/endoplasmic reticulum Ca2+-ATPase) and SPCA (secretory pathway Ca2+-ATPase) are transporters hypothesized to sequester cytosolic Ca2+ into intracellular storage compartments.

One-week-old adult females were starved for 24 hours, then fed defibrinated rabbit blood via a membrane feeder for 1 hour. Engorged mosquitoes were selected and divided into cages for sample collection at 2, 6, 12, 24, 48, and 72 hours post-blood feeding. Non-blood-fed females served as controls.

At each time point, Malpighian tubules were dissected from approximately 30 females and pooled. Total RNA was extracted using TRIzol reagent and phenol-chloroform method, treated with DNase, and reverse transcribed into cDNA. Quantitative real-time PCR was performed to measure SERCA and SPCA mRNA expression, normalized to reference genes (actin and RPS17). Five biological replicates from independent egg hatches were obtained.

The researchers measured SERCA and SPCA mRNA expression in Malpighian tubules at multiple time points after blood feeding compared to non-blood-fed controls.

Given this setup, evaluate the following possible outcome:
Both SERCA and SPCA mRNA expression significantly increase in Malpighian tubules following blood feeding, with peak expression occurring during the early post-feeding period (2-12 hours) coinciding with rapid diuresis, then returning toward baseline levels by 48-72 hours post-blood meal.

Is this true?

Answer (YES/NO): NO